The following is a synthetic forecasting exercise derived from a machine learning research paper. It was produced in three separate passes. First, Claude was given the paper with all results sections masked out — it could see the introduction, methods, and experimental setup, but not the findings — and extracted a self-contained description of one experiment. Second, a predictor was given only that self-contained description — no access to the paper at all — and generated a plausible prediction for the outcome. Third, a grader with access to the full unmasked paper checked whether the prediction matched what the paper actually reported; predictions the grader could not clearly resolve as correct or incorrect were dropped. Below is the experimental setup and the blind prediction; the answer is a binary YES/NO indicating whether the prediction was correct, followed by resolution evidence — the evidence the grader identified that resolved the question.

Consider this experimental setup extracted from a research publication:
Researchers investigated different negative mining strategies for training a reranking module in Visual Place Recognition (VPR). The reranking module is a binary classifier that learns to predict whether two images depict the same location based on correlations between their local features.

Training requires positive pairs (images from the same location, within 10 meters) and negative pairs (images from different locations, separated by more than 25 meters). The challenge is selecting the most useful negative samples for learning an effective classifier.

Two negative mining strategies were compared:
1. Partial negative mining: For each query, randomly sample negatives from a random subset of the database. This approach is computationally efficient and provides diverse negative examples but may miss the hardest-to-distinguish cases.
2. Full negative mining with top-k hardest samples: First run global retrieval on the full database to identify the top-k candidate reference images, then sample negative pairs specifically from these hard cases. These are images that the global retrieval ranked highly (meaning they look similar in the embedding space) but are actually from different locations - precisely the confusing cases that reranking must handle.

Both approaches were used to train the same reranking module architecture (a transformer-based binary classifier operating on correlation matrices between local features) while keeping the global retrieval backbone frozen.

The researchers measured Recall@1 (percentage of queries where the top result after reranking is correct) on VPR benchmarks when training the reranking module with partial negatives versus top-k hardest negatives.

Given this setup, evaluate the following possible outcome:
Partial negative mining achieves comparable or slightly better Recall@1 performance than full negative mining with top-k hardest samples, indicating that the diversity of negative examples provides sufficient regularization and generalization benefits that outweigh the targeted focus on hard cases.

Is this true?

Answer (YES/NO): NO